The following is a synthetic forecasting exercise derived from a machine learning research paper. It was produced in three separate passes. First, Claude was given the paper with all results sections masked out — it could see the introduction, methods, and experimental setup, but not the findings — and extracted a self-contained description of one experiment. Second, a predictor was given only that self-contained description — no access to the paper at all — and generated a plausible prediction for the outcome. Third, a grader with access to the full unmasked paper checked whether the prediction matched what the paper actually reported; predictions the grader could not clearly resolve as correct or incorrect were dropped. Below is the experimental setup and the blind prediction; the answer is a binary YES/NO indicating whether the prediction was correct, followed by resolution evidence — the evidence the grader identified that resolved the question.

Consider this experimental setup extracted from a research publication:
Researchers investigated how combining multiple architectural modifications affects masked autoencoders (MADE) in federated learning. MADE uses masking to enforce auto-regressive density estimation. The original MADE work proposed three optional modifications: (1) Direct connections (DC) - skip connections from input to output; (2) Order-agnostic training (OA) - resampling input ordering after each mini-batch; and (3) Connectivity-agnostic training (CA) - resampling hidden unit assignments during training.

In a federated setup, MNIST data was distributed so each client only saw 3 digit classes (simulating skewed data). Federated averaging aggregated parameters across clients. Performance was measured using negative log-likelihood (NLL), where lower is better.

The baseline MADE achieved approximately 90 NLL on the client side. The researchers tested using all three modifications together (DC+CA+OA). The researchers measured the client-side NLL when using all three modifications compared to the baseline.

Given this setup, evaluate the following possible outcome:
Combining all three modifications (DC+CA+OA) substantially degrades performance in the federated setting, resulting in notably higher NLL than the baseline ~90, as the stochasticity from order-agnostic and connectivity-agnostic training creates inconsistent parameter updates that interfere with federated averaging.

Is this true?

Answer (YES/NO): YES